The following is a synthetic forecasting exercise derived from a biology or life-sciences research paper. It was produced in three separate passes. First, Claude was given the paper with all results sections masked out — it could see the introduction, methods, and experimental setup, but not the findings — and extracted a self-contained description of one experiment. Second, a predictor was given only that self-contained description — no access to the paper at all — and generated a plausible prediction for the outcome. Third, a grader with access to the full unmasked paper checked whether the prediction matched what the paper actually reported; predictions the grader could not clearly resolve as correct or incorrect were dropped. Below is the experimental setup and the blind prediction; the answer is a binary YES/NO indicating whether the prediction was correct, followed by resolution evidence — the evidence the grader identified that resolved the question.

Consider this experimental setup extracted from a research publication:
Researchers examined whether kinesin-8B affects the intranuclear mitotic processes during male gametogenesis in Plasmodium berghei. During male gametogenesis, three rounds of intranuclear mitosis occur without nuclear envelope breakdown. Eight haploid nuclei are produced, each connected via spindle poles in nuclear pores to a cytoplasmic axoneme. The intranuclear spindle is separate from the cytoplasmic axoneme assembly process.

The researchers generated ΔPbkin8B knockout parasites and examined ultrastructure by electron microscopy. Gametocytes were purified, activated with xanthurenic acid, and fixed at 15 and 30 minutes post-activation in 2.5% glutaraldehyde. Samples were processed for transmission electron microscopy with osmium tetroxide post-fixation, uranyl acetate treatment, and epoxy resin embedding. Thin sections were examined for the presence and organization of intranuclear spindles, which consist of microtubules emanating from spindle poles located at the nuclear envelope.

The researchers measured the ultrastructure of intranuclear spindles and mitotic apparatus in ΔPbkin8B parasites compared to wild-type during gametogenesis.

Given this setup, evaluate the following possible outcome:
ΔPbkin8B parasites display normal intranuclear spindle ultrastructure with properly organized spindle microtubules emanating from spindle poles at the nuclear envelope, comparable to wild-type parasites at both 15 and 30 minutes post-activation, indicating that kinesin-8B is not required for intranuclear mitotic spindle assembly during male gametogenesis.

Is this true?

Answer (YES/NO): YES